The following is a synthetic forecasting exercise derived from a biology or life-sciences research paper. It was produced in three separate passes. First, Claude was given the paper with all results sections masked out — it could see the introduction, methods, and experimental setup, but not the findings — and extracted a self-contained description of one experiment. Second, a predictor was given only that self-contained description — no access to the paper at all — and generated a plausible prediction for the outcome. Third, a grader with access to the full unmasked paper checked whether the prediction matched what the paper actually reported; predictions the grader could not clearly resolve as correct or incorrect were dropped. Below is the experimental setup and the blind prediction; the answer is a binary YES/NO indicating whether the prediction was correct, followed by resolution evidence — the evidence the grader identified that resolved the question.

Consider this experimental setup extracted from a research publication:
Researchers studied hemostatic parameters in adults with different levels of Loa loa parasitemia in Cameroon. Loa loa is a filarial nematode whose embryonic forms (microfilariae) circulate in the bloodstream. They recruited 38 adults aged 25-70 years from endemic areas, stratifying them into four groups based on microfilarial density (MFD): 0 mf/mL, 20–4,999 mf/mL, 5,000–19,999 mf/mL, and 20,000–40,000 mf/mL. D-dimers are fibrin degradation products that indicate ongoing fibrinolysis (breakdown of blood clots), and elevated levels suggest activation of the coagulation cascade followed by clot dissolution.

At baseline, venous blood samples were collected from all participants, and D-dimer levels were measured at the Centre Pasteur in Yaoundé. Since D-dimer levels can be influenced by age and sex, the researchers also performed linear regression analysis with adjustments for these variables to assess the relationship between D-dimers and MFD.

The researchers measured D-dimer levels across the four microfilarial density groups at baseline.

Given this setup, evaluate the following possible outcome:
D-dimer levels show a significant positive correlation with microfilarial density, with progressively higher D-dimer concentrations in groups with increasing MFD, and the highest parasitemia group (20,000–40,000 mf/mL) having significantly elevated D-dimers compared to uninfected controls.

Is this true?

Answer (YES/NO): NO